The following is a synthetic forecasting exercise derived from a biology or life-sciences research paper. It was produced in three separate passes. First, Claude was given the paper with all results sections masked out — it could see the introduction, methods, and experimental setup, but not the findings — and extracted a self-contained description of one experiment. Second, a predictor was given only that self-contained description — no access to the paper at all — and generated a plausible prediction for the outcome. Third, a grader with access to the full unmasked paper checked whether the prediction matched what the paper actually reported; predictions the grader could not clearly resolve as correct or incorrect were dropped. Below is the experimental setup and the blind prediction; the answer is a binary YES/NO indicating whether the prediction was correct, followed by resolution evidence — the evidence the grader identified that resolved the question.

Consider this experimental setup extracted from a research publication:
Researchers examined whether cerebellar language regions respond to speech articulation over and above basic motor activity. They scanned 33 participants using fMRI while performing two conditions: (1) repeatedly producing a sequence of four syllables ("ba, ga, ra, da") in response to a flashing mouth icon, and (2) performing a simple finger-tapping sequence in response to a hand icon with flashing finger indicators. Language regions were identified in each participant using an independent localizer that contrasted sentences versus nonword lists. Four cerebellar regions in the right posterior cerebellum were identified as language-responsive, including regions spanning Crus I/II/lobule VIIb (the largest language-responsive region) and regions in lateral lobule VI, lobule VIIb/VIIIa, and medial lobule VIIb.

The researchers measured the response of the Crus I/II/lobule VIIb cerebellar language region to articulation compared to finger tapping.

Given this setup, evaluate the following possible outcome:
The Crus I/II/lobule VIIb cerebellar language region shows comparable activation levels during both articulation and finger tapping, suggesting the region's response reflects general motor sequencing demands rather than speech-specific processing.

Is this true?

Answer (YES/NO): NO